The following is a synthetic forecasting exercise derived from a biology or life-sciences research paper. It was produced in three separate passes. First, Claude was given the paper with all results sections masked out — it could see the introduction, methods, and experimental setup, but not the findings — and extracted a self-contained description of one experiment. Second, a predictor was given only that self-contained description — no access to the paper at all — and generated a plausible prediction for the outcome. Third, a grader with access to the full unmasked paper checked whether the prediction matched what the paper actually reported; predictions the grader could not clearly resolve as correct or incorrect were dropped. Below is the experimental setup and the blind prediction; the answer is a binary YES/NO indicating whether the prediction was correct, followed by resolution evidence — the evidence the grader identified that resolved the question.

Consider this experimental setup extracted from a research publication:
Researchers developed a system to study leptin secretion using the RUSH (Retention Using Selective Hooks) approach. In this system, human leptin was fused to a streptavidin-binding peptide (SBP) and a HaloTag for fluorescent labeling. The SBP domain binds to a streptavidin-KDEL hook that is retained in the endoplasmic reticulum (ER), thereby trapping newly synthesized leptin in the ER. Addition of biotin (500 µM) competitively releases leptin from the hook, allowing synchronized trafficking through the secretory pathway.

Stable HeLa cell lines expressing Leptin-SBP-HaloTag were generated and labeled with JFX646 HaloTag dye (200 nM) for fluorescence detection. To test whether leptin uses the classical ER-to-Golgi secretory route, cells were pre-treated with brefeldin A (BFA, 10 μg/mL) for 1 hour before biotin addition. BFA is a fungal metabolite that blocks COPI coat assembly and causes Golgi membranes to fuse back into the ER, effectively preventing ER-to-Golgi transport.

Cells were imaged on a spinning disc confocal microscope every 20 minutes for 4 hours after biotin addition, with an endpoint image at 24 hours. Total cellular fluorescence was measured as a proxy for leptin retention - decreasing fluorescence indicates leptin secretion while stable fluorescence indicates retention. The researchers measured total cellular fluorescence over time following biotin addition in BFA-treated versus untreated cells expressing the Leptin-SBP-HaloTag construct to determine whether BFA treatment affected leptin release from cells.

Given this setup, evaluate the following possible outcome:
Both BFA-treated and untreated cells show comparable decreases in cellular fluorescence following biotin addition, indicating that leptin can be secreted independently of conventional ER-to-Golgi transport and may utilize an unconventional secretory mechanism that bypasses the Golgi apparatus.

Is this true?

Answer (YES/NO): NO